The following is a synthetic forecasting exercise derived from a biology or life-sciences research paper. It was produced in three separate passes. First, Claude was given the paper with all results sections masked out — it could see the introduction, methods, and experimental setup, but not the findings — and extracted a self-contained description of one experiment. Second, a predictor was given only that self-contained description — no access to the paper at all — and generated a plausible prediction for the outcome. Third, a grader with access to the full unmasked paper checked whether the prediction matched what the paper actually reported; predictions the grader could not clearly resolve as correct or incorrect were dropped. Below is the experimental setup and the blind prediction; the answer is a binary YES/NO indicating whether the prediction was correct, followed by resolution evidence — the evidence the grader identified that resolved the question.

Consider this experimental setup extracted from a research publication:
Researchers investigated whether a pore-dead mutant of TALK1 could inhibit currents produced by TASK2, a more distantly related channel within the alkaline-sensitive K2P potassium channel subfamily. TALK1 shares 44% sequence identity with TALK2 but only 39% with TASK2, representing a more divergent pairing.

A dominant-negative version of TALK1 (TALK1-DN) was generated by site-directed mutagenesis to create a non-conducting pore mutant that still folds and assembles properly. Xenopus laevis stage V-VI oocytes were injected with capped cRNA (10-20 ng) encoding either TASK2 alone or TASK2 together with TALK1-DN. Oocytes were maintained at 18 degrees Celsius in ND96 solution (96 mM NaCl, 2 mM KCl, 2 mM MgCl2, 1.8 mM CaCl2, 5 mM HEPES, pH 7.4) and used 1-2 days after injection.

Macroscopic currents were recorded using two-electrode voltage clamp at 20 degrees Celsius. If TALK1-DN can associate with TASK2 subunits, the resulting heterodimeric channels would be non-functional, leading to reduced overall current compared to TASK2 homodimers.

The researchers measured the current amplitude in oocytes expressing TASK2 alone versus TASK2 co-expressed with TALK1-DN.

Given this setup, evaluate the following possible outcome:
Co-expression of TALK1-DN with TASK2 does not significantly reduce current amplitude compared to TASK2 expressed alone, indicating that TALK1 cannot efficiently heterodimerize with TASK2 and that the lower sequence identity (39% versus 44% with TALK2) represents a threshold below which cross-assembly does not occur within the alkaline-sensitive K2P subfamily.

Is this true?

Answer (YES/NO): NO